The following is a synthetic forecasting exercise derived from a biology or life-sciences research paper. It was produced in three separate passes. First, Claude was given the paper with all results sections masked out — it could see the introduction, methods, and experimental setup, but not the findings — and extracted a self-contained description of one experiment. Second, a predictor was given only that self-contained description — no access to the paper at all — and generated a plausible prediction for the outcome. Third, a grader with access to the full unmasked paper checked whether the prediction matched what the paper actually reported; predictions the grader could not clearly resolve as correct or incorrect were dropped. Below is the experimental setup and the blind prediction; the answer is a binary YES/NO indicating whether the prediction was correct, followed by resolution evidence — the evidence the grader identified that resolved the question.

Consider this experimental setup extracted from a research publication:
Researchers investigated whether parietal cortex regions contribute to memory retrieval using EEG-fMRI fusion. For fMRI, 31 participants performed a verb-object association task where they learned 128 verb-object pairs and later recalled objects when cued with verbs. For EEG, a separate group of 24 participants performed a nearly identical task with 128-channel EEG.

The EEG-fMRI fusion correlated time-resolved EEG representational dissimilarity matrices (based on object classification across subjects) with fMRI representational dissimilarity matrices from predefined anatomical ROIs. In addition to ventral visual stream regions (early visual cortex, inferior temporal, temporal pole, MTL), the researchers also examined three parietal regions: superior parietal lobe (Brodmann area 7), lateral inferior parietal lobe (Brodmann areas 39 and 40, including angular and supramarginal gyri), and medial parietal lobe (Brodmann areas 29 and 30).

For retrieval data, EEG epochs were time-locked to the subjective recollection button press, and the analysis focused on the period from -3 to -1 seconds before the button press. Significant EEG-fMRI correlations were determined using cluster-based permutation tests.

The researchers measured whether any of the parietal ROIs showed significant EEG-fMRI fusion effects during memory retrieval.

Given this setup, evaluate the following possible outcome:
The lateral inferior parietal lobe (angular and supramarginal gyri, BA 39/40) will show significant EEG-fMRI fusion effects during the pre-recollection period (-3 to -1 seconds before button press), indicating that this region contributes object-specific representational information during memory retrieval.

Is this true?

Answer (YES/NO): NO